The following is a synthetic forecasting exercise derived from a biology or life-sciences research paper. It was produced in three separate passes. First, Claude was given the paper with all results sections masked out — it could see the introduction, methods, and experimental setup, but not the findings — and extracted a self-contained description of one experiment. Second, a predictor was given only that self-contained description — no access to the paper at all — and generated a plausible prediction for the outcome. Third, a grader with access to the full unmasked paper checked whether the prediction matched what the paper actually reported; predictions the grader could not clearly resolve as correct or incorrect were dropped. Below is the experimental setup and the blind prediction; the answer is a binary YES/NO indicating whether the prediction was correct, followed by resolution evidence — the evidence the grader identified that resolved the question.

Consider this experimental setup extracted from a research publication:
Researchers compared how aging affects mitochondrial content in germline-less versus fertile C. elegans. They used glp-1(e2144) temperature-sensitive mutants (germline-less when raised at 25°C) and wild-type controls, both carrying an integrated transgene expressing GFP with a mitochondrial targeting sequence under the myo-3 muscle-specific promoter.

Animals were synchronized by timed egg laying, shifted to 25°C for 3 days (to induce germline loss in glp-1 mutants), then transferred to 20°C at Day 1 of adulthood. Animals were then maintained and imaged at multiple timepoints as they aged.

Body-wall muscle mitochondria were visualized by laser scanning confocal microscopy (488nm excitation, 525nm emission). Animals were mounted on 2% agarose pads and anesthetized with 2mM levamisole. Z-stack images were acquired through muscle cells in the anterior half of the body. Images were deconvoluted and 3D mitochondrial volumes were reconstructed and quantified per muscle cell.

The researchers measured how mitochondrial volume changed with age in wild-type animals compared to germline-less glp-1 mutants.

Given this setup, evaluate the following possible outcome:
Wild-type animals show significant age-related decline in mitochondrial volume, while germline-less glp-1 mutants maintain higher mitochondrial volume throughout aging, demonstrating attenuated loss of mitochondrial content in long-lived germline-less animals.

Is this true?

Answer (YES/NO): NO